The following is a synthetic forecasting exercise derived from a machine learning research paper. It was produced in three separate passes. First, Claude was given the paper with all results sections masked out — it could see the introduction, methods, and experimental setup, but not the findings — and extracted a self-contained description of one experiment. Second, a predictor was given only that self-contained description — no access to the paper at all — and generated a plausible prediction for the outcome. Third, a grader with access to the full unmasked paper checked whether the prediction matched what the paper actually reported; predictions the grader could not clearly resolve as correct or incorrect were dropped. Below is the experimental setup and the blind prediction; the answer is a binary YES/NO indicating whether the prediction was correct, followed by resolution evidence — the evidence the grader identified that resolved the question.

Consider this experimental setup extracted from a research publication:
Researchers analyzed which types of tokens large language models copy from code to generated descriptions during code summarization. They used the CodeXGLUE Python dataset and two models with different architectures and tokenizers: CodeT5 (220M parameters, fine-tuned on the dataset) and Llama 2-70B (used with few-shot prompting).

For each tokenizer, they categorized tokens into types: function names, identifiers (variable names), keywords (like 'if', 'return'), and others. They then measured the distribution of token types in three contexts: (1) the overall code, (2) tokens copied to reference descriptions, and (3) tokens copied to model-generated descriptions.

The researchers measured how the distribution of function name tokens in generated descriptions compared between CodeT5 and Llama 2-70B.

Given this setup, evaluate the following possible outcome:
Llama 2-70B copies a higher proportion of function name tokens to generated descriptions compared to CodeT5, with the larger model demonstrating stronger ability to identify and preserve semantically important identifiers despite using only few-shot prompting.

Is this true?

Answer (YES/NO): NO